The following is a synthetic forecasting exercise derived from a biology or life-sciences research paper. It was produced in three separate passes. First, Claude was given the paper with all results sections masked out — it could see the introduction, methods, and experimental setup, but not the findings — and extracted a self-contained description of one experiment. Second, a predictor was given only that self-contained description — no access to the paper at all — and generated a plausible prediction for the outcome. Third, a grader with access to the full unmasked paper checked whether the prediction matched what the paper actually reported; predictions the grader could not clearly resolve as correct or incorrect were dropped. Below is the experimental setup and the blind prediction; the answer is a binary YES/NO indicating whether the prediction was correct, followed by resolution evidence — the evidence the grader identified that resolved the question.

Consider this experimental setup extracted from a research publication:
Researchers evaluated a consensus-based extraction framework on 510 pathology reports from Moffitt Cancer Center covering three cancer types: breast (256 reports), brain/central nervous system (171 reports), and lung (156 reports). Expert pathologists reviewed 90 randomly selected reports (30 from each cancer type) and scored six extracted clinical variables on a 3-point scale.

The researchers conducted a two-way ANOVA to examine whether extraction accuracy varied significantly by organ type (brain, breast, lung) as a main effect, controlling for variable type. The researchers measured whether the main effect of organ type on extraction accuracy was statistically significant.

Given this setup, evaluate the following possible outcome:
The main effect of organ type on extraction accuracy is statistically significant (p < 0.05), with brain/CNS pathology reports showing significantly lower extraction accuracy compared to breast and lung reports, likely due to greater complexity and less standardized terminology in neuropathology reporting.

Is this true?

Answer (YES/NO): NO